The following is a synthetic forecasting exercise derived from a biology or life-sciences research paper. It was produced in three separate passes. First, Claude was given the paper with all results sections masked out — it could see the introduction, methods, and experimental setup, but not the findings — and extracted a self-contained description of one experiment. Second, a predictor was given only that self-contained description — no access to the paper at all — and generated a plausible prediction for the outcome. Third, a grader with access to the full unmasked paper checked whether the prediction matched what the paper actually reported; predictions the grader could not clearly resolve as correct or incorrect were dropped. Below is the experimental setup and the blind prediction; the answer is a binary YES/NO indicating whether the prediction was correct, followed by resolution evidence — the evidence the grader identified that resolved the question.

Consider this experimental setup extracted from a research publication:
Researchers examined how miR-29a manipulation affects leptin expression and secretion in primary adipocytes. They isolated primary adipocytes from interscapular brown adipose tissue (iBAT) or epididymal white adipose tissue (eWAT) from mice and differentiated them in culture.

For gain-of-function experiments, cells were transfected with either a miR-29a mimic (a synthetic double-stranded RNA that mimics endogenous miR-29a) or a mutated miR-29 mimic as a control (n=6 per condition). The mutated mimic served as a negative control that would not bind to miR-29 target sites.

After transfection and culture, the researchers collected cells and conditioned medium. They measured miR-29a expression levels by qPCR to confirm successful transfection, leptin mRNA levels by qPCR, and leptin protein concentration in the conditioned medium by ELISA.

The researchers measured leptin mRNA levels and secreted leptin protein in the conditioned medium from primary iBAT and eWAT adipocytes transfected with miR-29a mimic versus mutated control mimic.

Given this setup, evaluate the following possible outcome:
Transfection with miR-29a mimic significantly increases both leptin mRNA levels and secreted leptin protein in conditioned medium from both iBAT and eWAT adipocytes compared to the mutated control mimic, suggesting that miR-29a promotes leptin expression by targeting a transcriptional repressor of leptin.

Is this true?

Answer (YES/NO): NO